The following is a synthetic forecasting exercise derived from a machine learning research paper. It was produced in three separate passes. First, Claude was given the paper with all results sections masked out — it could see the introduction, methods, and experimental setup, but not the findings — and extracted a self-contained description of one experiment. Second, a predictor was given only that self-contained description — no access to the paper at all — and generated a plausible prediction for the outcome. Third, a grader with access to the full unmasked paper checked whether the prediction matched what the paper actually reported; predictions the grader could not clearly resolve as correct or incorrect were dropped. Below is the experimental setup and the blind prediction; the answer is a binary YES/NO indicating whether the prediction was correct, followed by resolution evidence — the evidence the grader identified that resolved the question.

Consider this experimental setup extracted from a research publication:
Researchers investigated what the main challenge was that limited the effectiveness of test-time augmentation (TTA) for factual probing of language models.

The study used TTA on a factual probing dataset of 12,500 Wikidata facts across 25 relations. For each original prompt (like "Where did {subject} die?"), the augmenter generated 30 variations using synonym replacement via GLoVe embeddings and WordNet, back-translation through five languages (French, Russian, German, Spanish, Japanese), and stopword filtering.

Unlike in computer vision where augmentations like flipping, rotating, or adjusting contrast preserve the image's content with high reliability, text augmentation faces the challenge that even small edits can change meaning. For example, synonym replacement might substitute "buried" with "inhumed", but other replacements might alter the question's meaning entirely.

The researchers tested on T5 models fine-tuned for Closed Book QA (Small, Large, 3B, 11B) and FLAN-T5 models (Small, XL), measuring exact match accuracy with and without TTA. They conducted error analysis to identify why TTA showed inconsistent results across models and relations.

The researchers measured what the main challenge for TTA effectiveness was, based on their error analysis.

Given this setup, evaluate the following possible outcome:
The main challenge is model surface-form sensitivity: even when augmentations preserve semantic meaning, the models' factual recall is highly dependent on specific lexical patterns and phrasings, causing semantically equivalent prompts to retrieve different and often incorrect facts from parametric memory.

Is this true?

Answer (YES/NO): NO